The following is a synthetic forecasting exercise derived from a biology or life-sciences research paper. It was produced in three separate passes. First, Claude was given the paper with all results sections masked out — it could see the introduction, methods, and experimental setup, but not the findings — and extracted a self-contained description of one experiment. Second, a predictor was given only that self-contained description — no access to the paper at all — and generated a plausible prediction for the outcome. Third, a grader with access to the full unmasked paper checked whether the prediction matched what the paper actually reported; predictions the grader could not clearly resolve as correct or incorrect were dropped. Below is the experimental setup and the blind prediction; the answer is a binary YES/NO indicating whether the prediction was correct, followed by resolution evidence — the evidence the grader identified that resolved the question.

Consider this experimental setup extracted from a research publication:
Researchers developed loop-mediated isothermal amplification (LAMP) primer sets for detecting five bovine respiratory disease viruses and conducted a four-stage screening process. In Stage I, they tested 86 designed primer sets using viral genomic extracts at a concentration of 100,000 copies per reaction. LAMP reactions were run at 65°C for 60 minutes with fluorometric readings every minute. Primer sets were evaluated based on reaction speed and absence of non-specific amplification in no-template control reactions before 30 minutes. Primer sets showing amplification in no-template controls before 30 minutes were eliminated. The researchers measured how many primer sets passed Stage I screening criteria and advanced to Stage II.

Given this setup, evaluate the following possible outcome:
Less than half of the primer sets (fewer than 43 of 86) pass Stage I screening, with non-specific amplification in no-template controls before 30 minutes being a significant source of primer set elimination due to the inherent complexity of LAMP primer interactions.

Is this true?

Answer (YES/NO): YES